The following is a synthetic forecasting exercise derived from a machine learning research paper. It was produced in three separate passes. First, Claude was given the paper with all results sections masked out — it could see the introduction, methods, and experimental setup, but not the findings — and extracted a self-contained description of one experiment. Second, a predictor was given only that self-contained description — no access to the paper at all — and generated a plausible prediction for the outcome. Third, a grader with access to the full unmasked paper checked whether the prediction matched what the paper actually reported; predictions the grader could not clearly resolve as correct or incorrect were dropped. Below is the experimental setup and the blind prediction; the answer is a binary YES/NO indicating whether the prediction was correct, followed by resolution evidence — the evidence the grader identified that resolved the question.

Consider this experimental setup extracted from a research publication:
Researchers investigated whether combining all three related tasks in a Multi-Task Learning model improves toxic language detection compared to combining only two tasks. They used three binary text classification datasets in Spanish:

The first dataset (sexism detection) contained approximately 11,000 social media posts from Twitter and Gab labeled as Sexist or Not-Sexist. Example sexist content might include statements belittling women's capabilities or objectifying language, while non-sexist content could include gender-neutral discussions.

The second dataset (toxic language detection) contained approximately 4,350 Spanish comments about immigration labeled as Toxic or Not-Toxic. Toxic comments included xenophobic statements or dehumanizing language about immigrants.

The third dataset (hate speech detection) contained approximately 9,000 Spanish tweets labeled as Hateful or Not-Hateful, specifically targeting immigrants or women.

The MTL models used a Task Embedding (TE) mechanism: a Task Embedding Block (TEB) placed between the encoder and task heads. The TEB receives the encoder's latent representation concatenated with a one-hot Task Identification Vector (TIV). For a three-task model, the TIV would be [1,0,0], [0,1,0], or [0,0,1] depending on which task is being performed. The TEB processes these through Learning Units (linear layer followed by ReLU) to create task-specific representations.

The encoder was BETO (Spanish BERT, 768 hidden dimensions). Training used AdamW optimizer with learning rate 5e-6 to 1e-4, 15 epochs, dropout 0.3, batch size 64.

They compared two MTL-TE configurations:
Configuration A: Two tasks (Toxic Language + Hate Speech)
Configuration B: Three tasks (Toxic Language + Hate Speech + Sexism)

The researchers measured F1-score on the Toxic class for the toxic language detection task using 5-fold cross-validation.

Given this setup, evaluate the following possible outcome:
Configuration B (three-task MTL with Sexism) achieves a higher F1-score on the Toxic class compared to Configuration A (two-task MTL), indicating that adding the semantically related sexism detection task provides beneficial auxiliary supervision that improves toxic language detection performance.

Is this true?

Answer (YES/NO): YES